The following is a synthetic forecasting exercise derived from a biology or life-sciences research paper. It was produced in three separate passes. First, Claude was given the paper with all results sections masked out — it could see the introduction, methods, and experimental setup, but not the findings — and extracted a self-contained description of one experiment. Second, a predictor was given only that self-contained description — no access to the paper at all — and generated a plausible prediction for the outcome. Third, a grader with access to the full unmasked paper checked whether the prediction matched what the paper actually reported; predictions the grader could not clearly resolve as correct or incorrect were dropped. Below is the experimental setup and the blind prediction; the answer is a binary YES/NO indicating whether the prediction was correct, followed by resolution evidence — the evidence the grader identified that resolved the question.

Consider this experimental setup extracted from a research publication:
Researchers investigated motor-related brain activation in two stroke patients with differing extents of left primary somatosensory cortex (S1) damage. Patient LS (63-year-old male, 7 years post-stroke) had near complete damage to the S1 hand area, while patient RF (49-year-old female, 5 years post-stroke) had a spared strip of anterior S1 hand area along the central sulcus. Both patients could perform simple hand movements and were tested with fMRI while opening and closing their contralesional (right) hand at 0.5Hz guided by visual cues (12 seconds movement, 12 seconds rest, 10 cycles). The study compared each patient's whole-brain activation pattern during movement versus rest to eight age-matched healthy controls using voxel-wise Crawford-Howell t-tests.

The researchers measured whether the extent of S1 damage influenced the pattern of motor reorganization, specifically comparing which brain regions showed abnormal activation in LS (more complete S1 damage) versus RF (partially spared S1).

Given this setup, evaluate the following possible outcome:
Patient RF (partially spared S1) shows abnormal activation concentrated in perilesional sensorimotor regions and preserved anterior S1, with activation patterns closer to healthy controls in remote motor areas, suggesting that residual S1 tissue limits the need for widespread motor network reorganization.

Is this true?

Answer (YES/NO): NO